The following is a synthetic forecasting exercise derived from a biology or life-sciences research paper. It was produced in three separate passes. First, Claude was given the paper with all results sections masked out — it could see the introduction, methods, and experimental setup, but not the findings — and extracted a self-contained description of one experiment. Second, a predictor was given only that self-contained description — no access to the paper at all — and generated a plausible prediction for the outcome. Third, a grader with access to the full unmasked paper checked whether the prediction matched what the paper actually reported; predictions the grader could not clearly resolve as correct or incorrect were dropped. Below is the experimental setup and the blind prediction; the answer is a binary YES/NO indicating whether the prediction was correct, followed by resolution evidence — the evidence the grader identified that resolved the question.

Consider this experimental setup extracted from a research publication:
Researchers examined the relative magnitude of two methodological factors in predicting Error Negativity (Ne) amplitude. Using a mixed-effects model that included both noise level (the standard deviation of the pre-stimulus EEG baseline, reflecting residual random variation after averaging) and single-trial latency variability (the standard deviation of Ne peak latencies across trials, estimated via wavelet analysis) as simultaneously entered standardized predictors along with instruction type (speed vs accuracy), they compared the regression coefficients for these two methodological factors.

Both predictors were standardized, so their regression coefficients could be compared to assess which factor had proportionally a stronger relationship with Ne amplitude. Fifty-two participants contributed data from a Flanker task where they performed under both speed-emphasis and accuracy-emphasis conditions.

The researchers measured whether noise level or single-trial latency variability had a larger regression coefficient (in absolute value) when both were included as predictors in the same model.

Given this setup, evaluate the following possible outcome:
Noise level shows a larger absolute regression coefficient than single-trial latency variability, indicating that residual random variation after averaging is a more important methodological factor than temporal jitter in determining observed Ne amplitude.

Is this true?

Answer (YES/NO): NO